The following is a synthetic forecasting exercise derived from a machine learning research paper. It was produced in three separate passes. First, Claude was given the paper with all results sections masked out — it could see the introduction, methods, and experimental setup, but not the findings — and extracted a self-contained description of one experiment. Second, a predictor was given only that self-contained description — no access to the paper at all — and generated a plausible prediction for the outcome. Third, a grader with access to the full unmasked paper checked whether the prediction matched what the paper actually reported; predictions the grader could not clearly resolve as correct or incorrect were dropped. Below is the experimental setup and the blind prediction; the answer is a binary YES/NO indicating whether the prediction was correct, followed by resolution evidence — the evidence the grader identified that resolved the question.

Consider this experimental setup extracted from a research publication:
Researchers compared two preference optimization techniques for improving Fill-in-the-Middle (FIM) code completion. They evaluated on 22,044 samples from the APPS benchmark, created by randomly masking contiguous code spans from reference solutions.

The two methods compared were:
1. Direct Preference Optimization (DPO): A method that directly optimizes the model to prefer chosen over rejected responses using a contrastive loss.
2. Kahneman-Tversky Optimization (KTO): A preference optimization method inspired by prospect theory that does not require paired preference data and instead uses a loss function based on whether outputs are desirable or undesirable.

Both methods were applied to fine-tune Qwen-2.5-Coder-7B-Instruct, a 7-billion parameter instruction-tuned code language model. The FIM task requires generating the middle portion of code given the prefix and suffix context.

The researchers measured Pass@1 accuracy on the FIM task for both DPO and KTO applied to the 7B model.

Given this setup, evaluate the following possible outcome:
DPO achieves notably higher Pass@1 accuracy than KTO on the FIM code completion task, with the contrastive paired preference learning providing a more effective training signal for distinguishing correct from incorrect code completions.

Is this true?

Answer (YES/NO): NO